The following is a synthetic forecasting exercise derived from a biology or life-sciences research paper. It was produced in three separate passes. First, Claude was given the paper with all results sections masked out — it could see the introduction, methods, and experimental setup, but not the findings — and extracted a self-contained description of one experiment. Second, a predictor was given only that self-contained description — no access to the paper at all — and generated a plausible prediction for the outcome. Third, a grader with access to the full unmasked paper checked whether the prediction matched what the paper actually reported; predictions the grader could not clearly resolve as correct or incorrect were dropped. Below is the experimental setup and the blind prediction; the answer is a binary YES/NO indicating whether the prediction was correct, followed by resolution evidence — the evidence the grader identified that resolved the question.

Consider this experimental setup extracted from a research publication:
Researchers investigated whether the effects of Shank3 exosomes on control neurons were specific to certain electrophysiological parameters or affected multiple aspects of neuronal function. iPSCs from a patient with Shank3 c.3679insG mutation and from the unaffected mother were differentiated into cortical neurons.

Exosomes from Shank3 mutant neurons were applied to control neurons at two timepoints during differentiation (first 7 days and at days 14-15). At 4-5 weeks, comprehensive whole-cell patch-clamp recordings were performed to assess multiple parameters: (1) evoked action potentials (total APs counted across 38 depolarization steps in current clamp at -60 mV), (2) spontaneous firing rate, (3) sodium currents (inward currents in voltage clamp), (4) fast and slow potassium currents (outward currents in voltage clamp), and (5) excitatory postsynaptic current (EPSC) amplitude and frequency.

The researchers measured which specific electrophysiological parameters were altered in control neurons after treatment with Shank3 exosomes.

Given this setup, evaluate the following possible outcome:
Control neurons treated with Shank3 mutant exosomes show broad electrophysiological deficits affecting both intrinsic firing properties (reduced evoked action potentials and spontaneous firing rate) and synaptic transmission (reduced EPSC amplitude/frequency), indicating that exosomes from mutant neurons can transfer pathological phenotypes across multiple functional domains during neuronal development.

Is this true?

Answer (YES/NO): NO